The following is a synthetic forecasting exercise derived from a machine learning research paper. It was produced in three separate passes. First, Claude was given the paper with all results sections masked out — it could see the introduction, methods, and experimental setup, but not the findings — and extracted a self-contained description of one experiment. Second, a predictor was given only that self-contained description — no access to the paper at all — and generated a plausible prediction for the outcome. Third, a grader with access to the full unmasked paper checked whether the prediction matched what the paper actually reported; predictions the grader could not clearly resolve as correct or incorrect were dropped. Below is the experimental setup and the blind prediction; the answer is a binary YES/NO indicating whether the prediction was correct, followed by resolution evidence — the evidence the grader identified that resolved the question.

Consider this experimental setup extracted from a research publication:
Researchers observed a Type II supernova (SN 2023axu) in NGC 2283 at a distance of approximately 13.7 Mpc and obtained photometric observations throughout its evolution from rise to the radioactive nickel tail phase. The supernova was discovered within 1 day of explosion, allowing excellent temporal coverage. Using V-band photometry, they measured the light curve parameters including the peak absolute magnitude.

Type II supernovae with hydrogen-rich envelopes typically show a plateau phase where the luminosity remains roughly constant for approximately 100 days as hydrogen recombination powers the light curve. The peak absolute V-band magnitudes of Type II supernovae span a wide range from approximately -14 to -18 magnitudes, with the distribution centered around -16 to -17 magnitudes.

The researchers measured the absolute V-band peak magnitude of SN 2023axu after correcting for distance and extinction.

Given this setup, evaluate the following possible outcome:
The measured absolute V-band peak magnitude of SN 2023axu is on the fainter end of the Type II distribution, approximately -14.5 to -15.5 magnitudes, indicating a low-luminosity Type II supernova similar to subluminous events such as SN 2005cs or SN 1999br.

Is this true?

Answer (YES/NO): NO